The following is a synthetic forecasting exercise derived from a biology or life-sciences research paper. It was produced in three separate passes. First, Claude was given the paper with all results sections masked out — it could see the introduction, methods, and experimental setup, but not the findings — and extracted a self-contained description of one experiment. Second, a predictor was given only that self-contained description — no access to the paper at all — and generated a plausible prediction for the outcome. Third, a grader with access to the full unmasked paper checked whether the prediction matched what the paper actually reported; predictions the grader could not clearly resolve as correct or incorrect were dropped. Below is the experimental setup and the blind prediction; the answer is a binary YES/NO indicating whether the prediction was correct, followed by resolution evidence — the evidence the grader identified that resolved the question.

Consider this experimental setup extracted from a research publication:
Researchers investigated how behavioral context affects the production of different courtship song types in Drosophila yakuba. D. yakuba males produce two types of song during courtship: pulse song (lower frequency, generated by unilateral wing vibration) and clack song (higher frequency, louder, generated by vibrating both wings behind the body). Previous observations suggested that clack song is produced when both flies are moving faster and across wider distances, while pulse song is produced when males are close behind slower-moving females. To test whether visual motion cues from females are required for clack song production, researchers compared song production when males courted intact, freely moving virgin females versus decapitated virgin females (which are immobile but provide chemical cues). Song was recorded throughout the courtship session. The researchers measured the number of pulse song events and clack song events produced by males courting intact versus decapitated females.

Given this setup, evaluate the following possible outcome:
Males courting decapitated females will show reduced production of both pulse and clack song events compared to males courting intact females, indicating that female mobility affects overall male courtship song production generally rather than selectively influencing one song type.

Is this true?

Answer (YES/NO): NO